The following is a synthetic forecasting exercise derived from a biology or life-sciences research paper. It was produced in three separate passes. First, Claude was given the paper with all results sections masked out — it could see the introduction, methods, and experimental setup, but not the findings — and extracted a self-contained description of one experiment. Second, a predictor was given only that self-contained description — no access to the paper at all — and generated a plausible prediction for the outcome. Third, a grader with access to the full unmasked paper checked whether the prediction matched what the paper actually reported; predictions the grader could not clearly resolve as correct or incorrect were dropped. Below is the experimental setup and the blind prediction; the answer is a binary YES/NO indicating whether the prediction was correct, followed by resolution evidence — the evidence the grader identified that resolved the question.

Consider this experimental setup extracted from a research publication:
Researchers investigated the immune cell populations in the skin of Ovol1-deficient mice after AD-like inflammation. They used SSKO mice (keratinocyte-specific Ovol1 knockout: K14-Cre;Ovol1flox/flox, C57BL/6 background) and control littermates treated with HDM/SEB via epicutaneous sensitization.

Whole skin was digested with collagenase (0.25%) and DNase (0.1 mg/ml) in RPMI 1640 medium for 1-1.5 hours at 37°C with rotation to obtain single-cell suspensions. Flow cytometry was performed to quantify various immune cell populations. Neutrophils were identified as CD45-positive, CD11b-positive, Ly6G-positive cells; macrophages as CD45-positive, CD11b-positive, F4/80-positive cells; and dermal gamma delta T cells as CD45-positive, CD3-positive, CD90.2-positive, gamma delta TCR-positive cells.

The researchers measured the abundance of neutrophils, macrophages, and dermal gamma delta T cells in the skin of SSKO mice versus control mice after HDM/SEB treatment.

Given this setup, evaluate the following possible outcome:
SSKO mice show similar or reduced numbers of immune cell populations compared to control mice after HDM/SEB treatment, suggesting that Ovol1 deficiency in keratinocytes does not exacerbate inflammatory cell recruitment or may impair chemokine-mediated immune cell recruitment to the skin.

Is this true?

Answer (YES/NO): NO